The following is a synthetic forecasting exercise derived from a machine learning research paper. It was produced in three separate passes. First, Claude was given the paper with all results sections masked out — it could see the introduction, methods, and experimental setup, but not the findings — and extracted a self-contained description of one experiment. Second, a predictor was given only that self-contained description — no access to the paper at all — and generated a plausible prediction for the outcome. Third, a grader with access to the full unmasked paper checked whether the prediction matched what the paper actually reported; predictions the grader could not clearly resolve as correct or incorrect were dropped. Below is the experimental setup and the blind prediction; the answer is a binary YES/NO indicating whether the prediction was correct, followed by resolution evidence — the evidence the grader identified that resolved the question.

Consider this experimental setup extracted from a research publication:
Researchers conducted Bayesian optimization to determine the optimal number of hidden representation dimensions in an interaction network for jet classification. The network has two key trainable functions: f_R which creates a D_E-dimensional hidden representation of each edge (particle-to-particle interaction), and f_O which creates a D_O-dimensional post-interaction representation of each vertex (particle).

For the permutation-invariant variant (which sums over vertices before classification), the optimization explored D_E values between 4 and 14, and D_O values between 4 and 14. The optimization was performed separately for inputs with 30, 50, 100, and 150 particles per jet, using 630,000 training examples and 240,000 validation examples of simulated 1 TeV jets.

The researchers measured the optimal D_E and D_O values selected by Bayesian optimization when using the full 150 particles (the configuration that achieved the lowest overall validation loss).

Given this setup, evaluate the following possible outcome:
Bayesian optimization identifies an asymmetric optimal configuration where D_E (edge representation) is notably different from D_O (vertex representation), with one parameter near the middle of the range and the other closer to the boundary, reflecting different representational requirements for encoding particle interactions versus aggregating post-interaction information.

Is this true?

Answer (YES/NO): NO